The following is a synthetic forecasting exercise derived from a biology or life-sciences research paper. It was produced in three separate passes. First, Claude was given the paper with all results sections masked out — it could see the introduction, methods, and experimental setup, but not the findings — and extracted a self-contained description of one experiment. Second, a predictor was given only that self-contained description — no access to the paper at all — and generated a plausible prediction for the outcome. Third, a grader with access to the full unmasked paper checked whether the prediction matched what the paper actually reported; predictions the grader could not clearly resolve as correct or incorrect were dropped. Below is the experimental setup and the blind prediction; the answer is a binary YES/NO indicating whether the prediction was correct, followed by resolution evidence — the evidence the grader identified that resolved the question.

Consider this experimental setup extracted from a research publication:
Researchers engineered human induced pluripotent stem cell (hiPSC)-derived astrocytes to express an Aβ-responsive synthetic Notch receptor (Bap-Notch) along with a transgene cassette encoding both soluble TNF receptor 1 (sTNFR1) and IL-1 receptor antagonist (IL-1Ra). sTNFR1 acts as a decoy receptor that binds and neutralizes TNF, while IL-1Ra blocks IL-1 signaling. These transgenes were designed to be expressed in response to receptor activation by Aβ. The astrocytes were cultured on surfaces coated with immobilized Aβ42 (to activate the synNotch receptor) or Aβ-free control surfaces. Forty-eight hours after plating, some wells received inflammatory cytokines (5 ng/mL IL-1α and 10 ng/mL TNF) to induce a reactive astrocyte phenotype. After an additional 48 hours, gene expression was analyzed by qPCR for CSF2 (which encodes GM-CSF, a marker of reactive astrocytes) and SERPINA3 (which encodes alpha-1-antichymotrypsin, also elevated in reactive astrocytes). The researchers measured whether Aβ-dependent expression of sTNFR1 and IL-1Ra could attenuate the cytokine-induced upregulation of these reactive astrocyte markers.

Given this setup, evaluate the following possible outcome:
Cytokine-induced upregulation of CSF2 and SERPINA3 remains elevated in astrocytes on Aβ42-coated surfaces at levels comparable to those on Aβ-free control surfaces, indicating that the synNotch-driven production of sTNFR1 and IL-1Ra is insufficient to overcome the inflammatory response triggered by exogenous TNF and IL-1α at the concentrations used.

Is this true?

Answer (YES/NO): NO